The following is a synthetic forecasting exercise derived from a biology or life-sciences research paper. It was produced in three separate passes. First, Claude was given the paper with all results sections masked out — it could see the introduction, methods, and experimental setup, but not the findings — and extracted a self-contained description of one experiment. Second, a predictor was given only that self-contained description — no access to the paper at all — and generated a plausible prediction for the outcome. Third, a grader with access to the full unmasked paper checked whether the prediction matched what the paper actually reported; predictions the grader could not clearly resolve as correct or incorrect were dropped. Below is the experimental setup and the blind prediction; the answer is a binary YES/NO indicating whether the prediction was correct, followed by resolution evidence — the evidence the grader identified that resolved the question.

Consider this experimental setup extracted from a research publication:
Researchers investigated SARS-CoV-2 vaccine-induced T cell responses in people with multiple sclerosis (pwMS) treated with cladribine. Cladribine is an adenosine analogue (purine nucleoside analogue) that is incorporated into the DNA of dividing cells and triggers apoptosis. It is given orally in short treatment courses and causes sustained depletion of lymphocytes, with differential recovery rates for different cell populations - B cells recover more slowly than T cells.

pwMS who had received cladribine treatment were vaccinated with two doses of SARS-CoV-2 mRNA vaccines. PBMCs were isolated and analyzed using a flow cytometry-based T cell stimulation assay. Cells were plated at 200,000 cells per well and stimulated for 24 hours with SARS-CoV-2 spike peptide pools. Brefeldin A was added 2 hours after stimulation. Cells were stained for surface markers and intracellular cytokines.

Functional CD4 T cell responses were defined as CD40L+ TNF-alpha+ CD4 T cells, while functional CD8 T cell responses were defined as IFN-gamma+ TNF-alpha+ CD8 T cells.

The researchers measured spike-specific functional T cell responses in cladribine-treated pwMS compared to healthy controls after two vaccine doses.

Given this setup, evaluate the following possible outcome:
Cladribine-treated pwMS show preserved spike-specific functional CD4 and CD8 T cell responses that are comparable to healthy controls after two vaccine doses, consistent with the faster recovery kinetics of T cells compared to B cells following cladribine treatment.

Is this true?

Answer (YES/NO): YES